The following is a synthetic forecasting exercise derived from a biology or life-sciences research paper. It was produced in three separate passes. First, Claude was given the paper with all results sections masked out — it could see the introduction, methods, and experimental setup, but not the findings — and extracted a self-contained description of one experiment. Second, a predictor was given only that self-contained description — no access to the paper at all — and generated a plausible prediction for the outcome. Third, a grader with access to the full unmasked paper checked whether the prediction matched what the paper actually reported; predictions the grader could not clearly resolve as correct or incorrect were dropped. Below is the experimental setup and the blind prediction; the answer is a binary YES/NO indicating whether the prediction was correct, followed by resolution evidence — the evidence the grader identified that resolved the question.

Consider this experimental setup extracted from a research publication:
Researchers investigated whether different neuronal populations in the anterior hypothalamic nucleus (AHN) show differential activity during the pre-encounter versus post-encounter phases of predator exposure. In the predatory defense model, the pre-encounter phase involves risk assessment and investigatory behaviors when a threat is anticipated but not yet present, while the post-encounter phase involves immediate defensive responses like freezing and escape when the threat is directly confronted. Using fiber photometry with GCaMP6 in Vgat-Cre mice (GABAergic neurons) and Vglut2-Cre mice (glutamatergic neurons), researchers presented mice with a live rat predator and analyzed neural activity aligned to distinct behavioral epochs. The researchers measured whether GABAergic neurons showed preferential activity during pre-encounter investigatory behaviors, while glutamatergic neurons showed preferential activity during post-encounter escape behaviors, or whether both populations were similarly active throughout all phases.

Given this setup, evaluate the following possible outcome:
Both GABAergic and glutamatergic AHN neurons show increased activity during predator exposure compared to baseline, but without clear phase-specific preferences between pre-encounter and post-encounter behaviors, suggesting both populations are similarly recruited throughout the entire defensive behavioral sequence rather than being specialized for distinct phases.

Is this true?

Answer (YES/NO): NO